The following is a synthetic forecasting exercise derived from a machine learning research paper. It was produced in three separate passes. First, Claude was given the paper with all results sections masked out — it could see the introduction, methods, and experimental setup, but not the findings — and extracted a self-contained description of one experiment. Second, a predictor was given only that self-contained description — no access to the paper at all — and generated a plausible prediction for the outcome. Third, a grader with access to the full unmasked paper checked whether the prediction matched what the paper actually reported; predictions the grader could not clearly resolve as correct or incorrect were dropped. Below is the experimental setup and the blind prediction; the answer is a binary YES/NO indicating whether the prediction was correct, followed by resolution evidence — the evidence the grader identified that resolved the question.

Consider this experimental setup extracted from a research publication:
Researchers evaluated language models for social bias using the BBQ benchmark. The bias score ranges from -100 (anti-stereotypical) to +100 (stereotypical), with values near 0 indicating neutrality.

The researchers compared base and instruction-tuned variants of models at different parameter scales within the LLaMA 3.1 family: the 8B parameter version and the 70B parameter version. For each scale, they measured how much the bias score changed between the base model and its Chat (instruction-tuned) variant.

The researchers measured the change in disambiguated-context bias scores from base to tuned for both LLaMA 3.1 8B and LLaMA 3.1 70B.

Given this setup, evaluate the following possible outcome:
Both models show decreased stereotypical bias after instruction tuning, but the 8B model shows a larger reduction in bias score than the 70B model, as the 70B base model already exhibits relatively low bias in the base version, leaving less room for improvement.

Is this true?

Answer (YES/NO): YES